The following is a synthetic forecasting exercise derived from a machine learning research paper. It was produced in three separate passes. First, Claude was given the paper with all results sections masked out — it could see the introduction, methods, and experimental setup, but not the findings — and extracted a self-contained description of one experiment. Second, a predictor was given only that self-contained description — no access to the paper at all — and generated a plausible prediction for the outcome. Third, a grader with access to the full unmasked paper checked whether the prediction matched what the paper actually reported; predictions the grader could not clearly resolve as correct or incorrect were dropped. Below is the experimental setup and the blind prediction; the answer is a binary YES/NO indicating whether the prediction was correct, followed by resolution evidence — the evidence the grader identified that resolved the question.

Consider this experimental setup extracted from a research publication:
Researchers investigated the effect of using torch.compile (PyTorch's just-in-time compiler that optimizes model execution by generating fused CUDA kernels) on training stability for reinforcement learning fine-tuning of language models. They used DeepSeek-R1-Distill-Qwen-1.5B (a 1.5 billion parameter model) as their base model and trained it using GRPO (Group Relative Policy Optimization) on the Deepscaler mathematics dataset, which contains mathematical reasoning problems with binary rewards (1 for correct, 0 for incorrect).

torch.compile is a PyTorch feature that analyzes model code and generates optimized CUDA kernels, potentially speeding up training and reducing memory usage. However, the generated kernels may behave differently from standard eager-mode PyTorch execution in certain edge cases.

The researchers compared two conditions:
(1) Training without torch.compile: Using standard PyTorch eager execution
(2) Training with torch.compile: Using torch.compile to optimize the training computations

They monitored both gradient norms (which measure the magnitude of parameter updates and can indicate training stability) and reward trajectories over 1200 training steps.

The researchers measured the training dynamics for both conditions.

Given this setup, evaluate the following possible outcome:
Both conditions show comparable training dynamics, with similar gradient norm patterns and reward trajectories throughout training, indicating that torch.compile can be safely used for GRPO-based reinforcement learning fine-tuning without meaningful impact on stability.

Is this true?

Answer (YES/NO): NO